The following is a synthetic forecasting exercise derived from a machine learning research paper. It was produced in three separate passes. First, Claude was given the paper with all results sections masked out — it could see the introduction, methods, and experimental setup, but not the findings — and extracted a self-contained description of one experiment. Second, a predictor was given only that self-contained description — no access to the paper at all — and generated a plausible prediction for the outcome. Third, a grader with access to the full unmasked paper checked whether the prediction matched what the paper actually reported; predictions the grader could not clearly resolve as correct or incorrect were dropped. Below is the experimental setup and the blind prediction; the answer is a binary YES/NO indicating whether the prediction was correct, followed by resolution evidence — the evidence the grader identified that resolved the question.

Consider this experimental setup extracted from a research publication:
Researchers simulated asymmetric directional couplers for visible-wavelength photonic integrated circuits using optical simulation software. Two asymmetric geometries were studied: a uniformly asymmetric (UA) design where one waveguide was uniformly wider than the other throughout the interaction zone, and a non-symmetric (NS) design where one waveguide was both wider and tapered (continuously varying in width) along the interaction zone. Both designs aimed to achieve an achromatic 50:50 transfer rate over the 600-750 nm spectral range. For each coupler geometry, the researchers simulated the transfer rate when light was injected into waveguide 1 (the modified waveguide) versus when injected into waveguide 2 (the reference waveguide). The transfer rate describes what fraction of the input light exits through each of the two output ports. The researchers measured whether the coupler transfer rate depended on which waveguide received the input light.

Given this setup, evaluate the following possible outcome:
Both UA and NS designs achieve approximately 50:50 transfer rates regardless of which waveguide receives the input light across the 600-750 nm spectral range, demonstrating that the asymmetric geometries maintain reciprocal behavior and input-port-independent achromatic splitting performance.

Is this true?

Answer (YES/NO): NO